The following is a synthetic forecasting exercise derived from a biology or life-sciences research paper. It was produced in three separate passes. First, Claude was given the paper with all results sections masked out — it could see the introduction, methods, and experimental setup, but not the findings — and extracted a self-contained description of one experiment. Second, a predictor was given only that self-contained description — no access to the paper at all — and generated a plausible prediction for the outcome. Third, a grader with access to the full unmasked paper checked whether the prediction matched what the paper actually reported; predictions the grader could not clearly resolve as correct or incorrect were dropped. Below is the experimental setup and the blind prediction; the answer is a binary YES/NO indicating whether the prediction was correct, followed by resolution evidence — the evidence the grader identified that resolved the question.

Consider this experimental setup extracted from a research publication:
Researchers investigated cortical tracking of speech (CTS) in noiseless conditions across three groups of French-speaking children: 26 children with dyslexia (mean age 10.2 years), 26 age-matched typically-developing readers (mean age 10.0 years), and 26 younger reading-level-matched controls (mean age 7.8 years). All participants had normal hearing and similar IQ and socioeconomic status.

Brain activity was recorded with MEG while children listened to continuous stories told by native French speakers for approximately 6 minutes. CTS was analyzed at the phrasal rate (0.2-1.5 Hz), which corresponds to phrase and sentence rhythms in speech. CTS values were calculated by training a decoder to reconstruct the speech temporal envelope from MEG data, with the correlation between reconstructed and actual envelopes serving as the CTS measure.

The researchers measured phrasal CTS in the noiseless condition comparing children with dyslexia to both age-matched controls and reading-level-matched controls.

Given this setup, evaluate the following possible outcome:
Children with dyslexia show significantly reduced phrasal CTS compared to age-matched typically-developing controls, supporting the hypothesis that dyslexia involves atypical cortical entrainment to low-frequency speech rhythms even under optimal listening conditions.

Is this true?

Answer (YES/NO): NO